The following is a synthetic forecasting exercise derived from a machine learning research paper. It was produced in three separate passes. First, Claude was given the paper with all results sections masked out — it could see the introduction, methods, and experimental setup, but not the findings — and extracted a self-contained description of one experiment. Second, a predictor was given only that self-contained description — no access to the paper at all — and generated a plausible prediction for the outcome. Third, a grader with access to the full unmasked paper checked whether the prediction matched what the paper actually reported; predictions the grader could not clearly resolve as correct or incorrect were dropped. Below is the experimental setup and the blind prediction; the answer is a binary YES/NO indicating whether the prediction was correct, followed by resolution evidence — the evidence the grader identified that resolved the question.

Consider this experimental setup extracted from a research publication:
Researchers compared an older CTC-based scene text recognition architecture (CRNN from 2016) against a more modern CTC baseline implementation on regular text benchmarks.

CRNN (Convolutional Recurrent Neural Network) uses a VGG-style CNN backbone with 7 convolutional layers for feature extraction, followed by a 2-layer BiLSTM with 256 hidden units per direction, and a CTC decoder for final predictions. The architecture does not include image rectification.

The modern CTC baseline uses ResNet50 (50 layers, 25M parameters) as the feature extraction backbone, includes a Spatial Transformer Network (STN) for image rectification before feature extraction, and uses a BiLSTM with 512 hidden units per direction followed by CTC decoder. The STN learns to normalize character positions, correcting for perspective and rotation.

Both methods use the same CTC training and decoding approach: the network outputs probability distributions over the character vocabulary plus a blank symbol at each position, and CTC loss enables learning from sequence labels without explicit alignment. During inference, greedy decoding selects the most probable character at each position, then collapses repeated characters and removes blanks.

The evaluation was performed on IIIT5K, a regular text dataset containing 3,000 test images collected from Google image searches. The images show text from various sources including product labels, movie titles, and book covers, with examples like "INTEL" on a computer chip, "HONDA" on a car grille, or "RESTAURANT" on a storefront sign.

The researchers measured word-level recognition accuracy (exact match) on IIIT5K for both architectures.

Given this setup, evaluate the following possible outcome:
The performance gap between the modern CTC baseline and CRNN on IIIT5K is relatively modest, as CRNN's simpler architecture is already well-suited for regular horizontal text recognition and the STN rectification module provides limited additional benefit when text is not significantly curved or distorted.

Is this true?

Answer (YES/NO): NO